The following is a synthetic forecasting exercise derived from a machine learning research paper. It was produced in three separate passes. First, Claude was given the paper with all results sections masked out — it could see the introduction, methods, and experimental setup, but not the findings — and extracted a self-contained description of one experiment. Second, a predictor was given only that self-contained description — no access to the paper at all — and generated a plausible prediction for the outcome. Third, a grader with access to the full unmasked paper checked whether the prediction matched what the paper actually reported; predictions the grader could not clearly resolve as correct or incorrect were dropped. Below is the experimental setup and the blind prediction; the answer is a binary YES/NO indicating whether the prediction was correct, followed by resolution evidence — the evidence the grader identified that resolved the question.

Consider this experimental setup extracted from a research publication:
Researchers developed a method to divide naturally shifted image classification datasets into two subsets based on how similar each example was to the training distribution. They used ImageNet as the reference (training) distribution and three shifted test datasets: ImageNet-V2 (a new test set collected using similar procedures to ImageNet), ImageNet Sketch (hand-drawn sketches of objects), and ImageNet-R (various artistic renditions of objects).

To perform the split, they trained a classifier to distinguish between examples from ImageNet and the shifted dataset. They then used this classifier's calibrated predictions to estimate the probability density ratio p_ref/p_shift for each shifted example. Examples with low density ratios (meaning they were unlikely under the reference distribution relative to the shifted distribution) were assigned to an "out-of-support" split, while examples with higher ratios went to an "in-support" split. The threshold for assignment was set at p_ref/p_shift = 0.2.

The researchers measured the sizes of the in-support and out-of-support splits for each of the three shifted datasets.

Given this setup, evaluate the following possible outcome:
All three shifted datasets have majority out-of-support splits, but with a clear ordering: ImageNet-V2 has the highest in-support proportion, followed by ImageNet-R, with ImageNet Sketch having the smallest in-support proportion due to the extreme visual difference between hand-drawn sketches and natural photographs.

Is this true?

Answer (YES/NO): YES